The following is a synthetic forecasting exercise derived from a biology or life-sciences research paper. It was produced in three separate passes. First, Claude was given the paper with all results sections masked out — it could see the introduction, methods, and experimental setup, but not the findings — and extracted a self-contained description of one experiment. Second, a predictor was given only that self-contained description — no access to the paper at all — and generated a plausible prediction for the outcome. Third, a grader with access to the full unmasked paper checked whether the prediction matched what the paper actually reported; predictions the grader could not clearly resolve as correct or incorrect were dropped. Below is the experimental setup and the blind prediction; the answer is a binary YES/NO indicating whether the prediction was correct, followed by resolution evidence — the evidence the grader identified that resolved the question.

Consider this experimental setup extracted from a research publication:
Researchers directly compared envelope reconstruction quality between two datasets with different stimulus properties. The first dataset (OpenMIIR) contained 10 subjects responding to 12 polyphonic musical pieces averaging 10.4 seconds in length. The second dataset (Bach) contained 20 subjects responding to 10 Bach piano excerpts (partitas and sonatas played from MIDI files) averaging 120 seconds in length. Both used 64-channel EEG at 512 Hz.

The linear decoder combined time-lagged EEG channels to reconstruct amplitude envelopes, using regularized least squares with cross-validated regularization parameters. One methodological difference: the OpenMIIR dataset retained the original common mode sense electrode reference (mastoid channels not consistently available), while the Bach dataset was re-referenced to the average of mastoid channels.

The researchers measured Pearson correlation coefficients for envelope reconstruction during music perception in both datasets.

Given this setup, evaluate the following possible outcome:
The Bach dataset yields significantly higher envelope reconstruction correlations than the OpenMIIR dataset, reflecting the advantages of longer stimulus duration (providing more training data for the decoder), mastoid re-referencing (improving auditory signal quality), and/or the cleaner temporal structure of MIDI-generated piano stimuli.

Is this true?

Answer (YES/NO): NO